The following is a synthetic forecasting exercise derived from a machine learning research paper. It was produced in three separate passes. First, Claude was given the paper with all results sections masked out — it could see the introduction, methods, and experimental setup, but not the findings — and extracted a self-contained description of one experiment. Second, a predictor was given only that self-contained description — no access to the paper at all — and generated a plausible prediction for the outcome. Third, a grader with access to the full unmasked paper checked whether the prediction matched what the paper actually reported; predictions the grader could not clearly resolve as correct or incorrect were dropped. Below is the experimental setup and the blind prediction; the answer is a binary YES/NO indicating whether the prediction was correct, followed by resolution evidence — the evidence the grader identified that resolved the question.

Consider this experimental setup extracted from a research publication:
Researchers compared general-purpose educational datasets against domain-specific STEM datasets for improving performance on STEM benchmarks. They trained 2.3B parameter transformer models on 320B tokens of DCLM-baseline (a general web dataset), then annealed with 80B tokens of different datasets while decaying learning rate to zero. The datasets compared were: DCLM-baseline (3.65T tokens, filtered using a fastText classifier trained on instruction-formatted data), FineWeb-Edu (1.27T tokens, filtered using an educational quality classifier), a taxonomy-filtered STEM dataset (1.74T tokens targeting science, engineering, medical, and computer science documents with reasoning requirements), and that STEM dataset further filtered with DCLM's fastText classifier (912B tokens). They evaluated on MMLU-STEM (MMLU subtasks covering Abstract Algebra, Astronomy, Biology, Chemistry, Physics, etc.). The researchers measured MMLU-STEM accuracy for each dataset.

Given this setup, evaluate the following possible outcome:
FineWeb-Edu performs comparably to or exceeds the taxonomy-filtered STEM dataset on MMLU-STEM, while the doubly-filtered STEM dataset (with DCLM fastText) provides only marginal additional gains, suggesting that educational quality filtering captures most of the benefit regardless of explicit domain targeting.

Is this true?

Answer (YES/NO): NO